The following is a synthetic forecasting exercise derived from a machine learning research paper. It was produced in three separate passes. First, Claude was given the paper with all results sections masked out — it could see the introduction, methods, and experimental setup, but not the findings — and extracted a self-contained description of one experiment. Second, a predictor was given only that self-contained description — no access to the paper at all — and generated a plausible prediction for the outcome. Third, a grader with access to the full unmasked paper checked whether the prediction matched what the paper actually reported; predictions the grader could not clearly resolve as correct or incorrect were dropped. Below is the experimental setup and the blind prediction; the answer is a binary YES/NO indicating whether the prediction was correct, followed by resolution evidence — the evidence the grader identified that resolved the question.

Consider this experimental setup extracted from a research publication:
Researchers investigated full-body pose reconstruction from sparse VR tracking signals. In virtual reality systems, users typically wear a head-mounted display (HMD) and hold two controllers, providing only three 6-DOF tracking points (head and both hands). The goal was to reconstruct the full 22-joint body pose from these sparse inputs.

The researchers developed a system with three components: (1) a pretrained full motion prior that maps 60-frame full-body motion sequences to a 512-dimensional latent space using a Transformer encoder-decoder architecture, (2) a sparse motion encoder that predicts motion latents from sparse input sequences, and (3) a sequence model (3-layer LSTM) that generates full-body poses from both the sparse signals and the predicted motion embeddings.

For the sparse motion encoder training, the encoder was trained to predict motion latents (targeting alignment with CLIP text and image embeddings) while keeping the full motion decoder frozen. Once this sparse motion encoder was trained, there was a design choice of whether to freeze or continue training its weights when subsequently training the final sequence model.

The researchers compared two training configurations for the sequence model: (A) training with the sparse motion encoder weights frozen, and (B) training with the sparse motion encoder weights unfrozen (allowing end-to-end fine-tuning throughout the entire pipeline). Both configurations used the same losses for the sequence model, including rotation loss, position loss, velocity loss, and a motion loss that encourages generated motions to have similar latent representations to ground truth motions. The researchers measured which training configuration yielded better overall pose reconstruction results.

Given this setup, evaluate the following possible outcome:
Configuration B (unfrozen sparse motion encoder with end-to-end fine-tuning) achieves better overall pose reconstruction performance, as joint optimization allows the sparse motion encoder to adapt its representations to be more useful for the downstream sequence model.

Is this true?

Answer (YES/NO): NO